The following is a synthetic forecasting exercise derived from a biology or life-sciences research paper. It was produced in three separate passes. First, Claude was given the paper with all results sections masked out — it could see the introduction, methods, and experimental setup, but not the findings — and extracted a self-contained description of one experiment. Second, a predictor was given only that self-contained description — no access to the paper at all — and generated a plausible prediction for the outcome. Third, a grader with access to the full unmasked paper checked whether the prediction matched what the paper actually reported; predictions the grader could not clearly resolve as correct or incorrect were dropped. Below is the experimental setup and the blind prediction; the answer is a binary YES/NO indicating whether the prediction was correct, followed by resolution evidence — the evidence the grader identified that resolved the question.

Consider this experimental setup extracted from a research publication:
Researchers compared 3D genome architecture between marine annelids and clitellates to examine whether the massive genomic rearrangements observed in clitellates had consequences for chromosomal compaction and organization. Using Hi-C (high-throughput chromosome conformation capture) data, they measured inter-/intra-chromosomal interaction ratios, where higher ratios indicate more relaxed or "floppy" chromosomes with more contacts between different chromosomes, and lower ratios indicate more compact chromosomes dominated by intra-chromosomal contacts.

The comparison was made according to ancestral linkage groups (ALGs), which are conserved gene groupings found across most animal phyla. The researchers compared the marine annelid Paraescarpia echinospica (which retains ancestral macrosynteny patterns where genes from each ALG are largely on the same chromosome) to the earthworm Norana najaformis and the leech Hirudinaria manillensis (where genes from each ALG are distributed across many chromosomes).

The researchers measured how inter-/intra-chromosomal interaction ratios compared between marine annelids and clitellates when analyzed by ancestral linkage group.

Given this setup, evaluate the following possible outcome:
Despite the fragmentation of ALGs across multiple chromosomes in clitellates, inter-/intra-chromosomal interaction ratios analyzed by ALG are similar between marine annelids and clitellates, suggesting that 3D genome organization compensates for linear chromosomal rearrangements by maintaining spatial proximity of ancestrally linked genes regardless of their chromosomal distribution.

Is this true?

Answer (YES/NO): NO